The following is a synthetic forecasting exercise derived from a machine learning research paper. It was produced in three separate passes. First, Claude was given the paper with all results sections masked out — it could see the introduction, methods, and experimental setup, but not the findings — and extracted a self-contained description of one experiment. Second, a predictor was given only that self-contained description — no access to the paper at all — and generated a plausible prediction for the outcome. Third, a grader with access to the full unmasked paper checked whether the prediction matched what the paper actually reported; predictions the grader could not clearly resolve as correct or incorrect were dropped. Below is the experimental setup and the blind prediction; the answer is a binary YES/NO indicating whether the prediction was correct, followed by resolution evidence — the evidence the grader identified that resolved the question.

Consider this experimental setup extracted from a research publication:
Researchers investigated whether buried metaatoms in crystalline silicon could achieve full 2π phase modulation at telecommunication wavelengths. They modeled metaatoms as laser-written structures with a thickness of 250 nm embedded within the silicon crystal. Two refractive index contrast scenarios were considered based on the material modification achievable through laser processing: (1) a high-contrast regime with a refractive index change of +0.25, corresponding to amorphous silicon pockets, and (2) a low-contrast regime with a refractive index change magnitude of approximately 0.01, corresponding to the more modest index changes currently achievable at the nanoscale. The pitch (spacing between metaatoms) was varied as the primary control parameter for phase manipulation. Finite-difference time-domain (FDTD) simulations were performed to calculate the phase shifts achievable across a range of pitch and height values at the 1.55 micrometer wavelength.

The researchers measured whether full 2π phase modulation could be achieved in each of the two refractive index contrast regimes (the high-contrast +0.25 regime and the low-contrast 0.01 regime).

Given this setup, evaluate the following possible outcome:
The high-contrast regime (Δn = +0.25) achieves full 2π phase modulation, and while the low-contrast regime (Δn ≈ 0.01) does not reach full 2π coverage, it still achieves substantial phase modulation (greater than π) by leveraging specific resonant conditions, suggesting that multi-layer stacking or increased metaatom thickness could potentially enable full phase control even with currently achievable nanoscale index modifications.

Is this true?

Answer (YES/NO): NO